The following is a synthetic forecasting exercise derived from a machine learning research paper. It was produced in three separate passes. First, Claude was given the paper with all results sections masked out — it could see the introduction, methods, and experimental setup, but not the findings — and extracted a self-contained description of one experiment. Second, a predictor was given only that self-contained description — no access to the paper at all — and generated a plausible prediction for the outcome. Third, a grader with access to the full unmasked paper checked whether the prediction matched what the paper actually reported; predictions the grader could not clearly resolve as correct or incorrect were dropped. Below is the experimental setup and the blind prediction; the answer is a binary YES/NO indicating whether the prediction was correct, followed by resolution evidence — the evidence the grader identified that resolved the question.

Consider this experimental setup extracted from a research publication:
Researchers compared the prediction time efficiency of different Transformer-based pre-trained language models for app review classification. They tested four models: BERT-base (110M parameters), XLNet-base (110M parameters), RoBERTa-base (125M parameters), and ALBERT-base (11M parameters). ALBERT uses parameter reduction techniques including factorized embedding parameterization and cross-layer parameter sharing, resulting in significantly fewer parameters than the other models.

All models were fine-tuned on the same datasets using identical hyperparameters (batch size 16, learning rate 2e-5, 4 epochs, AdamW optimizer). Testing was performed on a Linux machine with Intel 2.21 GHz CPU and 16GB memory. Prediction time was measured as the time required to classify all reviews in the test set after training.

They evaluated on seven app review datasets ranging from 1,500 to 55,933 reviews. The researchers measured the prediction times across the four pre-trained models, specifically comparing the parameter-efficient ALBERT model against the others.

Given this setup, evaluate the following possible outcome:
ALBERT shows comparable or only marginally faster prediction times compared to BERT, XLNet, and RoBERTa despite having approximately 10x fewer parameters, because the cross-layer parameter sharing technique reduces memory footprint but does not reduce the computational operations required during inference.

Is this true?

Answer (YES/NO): NO